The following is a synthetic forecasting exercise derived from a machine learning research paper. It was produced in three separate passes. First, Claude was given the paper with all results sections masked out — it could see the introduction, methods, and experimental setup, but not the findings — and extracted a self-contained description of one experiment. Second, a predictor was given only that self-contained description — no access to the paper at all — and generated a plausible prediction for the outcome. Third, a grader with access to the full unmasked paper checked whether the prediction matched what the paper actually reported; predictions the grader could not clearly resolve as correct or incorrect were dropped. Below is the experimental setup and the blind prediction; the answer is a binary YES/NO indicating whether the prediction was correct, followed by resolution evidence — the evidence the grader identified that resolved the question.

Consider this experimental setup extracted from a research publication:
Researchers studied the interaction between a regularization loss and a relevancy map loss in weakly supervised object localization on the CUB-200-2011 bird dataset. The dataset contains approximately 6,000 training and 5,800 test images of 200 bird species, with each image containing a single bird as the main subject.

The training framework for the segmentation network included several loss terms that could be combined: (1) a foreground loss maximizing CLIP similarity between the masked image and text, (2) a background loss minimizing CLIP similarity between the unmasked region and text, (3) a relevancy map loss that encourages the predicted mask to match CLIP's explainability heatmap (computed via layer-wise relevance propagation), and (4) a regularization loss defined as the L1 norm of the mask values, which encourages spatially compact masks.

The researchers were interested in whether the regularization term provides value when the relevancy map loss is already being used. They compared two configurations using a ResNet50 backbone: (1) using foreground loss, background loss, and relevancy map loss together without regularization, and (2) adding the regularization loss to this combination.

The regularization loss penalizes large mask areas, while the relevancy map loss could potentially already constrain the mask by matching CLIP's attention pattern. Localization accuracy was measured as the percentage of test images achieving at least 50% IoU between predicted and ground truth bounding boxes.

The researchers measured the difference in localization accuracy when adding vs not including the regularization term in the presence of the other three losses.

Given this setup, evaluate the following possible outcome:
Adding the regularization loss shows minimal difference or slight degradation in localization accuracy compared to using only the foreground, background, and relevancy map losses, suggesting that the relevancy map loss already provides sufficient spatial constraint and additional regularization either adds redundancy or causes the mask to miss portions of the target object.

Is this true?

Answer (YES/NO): NO